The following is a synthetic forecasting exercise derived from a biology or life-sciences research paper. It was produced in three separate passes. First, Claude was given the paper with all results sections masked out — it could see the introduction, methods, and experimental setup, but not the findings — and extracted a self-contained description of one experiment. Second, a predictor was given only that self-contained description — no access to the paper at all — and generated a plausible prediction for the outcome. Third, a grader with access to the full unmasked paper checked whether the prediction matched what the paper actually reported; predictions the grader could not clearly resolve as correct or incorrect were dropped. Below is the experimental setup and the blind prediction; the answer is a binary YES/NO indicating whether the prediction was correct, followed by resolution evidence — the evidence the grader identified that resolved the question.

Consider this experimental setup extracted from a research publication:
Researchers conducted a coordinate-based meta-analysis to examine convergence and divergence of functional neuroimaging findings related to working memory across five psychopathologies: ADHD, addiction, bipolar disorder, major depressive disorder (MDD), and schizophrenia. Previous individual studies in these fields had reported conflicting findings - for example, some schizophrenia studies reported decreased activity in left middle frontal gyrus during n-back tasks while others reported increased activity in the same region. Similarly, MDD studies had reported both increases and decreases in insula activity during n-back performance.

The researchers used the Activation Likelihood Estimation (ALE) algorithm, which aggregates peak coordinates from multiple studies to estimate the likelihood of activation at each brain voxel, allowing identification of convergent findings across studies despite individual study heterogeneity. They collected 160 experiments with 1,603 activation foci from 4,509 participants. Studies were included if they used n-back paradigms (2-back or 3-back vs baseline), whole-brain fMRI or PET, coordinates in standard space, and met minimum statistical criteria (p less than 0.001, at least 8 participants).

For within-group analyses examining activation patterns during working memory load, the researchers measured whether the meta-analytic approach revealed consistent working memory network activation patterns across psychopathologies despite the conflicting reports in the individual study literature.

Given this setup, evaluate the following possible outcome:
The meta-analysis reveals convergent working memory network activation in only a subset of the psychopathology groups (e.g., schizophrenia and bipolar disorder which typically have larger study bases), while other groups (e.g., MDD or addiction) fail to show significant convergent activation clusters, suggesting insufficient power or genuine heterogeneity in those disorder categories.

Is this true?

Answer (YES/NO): NO